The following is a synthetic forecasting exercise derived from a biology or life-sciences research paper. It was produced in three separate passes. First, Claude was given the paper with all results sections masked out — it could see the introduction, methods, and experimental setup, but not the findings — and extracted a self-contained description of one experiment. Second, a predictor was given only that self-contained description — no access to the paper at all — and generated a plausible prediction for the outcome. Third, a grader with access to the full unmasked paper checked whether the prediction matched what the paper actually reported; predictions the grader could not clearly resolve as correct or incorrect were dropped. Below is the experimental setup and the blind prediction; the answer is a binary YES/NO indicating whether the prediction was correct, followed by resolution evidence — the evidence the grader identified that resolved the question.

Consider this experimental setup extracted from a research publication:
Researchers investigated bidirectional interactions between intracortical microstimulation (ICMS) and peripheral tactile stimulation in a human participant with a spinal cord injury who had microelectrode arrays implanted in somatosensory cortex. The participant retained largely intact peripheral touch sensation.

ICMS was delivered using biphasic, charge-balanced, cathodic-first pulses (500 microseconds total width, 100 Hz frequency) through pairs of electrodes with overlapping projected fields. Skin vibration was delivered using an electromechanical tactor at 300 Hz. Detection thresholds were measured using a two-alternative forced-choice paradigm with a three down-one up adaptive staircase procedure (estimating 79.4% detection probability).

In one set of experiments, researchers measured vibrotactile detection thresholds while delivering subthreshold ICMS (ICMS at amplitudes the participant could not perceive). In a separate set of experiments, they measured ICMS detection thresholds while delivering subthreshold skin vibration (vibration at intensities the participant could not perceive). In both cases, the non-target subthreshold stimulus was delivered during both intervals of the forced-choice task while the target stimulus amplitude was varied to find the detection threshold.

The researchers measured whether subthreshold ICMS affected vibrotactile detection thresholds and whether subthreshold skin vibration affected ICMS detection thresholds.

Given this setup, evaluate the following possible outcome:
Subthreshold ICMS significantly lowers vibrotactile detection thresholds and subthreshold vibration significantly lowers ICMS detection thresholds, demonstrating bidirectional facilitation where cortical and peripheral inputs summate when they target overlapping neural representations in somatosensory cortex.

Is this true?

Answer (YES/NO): NO